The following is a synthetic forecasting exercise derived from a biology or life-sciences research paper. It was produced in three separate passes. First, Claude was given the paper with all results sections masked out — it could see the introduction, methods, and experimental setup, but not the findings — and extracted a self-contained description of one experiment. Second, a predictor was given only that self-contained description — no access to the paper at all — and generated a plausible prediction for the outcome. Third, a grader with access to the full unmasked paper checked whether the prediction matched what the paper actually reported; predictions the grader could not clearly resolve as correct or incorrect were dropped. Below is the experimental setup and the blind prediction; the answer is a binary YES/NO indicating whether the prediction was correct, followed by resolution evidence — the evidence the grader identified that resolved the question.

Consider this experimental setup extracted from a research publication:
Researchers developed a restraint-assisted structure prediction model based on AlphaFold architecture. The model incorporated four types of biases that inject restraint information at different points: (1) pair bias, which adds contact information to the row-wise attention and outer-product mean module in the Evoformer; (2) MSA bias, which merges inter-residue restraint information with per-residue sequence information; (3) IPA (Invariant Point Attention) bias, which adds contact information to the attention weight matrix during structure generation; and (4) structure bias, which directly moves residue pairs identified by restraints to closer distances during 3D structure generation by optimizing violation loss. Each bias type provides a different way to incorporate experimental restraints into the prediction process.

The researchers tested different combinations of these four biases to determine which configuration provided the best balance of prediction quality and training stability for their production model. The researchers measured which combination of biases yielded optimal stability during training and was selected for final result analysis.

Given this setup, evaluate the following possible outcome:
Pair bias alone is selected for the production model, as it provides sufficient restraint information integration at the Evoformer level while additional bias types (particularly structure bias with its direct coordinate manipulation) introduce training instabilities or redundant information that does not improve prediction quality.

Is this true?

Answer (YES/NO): NO